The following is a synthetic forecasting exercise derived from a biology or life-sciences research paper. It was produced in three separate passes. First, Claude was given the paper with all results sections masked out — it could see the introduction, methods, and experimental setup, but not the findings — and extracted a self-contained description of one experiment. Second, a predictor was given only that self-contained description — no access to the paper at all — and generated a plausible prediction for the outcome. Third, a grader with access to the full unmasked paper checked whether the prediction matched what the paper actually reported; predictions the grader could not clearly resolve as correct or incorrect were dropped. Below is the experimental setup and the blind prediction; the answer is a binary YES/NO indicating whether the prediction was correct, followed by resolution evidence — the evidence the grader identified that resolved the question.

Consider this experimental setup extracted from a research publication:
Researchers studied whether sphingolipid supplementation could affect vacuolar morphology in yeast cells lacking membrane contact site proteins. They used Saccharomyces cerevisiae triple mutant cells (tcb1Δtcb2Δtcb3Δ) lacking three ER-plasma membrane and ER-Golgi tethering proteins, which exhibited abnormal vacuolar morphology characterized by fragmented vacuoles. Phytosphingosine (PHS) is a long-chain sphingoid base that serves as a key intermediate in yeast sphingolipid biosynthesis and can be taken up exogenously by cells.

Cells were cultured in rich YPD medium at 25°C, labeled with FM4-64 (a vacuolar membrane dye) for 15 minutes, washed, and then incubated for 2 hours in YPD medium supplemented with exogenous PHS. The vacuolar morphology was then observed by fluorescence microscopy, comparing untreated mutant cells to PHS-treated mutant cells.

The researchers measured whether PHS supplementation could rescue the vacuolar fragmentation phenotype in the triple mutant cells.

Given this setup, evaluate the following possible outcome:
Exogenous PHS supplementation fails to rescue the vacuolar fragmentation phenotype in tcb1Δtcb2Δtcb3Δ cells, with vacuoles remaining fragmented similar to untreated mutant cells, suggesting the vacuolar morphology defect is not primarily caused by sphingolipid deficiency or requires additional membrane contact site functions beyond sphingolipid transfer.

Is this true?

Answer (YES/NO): YES